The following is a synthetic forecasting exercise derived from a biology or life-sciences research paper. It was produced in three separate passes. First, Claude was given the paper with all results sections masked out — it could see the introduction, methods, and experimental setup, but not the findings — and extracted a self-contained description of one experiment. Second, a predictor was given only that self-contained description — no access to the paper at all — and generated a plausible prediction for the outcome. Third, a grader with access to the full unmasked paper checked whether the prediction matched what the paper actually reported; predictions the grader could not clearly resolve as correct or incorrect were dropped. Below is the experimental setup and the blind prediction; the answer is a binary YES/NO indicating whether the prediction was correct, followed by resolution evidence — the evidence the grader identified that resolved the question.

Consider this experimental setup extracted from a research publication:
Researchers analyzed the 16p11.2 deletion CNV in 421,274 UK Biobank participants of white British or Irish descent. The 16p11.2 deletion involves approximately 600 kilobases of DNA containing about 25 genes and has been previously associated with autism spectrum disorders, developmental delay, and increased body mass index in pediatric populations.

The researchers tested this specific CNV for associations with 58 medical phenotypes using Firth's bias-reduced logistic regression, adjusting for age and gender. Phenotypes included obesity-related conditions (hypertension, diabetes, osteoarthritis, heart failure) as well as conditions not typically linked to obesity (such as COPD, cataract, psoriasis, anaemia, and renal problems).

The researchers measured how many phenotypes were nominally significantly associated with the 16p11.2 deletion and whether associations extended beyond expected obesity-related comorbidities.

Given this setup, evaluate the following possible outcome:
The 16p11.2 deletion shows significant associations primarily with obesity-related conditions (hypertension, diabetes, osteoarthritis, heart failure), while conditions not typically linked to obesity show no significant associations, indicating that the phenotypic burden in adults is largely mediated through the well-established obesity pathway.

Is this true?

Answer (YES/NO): NO